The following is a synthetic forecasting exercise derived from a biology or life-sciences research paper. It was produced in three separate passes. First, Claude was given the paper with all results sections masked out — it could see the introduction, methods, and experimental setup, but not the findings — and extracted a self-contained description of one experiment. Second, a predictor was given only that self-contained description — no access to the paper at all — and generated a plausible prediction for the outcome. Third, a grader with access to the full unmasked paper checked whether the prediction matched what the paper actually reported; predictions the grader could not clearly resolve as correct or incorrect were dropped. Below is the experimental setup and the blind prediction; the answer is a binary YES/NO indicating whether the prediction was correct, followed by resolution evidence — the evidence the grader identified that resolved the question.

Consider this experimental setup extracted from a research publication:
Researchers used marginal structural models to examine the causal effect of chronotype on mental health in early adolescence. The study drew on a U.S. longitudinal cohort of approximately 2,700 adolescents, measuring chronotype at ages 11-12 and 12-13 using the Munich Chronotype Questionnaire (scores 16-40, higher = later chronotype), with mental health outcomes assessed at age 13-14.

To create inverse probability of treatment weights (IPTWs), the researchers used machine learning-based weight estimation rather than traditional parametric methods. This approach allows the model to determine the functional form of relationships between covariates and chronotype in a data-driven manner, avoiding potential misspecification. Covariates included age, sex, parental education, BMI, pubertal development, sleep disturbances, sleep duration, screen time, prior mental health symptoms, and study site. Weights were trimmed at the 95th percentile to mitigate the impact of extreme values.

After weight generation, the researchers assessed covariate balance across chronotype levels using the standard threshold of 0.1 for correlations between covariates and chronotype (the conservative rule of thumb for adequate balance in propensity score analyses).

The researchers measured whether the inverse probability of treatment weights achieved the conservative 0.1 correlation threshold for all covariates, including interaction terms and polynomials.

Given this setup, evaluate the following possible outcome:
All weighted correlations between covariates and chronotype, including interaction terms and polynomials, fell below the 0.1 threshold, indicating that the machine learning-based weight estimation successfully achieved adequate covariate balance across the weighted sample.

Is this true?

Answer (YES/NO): NO